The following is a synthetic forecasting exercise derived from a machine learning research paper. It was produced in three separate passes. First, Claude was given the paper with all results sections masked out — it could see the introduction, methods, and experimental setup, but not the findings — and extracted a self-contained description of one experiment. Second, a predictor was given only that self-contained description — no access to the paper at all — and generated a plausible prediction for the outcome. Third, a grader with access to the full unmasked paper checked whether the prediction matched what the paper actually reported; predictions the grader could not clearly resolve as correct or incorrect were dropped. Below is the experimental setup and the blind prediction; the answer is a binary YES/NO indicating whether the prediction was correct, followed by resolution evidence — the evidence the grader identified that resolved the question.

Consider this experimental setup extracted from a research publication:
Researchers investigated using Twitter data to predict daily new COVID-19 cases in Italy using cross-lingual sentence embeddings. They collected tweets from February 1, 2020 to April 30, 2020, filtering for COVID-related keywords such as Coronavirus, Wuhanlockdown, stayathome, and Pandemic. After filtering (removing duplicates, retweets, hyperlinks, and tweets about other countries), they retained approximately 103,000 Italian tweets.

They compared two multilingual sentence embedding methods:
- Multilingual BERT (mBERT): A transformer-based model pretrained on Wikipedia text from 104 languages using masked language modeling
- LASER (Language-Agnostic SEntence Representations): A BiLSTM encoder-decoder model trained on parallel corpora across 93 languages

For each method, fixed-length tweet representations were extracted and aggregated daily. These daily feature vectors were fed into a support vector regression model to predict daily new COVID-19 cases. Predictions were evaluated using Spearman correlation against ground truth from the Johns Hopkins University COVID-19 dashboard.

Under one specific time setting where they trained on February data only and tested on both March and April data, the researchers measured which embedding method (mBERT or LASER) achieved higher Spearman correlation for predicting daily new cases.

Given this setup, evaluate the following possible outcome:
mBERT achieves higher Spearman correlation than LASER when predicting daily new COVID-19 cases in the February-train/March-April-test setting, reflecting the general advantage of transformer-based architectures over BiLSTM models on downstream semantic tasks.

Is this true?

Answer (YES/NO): NO